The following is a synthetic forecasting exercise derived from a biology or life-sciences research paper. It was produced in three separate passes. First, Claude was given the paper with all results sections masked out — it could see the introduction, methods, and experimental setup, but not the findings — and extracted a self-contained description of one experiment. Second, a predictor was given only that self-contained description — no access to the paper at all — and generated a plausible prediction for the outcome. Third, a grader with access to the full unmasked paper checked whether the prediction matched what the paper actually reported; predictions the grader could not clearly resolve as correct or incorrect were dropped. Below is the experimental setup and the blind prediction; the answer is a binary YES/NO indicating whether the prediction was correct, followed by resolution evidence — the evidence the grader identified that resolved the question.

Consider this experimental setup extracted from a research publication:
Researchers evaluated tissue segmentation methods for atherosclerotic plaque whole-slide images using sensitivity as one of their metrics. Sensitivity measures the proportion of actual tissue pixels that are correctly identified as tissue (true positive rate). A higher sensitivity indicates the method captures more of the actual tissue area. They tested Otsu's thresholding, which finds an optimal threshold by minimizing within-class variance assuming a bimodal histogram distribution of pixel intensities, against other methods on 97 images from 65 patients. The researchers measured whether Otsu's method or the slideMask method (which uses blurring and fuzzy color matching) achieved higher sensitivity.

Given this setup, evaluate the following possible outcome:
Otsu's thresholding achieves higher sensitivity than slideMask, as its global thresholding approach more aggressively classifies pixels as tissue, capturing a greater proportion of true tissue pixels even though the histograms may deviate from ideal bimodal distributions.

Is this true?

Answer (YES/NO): NO